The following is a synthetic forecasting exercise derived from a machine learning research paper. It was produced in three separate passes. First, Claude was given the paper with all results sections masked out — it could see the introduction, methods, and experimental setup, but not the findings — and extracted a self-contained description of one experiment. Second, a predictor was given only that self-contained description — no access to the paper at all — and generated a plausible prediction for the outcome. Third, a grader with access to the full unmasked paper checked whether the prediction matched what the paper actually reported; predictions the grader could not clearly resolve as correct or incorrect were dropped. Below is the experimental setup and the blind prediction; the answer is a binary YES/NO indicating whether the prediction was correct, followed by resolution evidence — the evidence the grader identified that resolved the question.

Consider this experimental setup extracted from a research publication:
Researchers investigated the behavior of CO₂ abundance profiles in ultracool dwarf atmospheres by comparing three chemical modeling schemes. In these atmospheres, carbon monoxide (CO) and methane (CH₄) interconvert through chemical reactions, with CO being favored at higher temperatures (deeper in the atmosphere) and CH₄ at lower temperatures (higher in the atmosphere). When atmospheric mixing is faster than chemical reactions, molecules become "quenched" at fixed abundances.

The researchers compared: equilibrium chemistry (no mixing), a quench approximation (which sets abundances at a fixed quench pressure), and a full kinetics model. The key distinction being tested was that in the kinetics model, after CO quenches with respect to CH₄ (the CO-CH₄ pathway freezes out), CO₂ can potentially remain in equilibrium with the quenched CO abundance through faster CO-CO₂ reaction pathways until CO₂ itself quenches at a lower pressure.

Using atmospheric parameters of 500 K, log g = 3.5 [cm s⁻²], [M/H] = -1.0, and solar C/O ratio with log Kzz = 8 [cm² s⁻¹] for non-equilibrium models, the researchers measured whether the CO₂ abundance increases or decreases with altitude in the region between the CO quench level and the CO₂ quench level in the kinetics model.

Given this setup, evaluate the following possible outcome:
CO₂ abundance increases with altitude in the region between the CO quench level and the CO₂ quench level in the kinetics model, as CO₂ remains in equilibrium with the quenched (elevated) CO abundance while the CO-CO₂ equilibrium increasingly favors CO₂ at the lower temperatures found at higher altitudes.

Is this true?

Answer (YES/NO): YES